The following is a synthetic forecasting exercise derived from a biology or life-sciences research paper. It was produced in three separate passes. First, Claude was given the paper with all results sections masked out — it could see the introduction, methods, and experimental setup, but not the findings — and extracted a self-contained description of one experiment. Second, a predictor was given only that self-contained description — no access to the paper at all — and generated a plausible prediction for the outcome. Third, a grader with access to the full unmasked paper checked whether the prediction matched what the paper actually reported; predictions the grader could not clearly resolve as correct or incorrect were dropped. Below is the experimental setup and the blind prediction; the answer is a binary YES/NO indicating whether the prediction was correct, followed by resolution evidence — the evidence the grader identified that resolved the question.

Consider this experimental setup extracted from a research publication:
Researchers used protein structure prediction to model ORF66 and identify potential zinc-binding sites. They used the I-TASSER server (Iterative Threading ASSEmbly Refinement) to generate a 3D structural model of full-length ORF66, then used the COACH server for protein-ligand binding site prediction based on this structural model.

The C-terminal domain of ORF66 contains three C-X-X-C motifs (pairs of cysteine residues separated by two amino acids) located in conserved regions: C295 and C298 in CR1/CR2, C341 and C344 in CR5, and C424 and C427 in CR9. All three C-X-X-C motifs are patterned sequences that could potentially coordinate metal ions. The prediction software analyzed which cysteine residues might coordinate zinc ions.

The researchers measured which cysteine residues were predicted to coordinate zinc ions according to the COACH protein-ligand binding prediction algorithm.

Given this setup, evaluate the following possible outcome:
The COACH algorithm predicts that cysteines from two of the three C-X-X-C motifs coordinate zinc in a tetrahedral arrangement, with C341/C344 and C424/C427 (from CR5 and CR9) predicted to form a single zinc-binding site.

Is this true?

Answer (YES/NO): NO